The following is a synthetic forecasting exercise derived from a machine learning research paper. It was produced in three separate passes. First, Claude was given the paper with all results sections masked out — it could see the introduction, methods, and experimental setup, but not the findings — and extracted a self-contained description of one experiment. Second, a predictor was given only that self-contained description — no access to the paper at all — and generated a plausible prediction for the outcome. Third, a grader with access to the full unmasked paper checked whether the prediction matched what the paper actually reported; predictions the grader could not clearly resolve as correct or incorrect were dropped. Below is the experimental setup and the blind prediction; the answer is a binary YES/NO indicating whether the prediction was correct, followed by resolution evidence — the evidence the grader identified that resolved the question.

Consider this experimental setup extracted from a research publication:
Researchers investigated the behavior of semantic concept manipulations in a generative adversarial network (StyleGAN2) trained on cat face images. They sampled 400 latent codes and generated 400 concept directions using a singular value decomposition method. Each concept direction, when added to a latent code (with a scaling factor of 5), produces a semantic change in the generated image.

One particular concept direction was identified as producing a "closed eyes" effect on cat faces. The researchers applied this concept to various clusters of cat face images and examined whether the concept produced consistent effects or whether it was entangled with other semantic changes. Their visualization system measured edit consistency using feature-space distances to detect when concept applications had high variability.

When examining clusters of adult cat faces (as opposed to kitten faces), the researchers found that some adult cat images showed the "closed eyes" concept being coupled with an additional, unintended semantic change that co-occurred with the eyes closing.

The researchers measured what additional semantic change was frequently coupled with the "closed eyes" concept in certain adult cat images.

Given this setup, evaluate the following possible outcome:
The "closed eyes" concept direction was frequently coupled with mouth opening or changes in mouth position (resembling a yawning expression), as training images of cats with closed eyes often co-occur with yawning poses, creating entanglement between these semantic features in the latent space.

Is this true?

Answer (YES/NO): YES